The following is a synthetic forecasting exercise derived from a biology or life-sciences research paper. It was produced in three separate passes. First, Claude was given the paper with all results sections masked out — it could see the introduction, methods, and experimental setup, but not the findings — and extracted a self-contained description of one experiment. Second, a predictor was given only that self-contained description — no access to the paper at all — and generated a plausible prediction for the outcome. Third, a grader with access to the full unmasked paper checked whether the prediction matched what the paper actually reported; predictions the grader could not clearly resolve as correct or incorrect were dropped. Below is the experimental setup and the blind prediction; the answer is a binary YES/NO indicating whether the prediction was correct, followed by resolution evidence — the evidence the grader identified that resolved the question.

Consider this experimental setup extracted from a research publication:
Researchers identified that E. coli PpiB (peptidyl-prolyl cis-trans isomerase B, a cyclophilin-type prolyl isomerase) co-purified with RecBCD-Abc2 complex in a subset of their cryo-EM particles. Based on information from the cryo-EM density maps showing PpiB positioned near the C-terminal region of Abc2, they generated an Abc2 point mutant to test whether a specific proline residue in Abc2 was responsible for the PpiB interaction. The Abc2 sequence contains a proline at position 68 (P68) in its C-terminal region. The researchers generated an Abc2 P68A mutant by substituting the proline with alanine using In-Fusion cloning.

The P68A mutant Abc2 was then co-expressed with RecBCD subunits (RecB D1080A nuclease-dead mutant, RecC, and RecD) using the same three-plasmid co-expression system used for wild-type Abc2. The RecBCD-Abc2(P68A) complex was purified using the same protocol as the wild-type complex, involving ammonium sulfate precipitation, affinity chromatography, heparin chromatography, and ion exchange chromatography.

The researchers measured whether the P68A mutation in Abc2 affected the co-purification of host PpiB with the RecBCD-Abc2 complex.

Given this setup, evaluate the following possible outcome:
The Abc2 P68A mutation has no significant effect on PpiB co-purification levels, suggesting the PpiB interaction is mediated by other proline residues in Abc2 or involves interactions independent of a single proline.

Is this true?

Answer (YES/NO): NO